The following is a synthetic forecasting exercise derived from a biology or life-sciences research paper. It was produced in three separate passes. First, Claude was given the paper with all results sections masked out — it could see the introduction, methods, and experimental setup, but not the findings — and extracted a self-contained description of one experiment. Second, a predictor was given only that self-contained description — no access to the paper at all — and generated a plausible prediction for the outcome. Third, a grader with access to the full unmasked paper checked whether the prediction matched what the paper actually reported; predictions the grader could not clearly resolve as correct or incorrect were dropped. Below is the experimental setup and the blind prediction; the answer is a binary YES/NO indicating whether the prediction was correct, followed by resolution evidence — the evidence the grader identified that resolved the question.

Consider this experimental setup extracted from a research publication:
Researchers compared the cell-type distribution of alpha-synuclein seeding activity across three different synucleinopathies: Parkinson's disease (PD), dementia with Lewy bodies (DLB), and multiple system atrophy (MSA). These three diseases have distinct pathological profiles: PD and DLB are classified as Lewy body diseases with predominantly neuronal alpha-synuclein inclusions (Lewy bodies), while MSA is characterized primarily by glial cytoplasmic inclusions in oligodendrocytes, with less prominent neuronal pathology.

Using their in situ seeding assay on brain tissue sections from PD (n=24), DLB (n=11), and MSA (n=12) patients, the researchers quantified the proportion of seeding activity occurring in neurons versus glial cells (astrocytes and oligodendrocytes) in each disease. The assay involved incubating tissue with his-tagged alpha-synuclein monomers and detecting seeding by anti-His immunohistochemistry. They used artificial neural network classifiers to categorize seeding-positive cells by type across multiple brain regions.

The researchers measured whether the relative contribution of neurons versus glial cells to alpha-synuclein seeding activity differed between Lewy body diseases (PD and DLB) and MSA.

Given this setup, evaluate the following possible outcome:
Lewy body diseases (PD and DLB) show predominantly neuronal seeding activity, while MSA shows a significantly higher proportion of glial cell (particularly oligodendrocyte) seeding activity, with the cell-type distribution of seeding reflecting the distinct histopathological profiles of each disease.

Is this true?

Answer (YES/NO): YES